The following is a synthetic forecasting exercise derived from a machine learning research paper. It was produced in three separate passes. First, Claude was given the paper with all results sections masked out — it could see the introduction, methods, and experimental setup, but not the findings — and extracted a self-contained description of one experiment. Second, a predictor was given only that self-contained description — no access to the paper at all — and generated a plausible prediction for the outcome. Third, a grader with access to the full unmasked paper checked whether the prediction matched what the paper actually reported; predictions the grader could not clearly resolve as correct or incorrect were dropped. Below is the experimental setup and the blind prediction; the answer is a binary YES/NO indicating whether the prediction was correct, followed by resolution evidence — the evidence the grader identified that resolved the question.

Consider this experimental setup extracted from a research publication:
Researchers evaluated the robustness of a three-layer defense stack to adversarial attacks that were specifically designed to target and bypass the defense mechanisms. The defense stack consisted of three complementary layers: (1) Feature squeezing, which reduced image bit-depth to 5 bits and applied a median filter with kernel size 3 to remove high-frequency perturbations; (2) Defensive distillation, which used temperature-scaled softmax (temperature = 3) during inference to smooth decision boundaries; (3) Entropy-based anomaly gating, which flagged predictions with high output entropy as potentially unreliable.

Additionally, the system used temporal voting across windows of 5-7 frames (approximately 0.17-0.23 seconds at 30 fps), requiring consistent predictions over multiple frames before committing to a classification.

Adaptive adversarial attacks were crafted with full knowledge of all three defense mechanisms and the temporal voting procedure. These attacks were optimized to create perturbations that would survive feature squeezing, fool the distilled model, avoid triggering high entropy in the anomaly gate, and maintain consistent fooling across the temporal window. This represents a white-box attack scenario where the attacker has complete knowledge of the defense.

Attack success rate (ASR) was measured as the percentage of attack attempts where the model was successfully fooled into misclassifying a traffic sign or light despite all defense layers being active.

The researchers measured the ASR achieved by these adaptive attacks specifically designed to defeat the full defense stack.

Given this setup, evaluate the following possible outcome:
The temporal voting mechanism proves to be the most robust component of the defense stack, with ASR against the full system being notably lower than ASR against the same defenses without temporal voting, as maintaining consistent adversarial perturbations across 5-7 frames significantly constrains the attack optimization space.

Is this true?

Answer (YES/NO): YES